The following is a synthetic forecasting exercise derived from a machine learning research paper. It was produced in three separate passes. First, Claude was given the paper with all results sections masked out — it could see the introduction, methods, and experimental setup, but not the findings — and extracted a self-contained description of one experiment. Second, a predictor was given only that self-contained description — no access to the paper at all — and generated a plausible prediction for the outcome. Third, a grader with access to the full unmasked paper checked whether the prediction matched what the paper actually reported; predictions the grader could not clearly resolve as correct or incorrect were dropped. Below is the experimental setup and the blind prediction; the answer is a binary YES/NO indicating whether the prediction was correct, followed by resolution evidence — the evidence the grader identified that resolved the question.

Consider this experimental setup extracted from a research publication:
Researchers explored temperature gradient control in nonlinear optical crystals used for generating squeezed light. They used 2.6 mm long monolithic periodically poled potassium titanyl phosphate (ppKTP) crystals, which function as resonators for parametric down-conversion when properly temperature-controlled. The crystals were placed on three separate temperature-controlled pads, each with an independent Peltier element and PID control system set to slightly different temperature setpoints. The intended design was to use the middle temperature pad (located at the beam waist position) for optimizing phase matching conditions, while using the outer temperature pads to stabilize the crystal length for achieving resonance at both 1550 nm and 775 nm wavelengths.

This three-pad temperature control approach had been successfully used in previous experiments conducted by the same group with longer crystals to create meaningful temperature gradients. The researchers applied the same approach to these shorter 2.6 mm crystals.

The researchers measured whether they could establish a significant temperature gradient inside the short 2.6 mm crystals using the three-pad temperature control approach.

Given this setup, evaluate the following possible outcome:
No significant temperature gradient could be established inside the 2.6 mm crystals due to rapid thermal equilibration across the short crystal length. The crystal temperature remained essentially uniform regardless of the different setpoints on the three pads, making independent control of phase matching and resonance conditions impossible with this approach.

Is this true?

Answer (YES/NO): YES